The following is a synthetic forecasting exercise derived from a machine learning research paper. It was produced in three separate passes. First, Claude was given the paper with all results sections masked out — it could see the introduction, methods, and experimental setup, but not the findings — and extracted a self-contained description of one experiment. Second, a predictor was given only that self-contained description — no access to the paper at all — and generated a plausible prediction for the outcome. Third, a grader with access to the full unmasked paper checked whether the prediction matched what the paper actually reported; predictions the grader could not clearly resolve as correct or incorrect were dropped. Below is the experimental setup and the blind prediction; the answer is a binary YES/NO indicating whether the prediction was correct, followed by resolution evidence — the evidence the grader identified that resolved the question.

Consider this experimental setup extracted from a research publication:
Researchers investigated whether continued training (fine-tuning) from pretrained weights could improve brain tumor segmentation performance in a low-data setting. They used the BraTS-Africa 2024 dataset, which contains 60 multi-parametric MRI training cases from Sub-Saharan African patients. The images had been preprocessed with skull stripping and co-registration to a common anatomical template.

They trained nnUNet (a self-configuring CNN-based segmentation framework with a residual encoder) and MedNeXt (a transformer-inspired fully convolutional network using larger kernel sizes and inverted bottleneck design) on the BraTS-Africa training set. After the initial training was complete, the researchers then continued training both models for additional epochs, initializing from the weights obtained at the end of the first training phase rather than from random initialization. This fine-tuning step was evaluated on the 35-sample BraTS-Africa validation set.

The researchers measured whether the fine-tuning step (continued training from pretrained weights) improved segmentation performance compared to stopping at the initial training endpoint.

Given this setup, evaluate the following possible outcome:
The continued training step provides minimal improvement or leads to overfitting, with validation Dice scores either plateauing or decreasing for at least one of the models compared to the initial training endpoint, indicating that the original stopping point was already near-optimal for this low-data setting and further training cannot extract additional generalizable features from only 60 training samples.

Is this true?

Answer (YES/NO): NO